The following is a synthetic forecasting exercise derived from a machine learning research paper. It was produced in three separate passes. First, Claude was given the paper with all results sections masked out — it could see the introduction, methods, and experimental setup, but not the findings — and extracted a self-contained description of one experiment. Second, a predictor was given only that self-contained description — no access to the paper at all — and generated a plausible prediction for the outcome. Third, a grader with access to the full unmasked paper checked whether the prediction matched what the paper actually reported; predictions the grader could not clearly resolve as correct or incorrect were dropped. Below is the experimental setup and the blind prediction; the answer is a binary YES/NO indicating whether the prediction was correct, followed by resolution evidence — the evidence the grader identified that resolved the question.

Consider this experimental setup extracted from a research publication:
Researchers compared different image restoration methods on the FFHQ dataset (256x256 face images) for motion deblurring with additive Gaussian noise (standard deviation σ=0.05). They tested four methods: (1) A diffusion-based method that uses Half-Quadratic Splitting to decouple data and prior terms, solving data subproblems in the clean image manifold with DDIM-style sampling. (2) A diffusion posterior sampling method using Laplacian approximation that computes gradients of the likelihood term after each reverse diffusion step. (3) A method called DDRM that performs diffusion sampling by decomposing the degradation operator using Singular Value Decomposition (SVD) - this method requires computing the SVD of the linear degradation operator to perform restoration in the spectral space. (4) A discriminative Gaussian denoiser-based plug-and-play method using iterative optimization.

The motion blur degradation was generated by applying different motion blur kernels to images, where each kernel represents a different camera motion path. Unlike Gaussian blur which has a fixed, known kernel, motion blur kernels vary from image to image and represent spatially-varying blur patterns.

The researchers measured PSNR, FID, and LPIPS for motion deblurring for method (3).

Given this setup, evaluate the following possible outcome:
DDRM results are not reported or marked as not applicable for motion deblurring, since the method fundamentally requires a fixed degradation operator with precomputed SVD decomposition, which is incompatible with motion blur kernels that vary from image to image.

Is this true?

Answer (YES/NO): YES